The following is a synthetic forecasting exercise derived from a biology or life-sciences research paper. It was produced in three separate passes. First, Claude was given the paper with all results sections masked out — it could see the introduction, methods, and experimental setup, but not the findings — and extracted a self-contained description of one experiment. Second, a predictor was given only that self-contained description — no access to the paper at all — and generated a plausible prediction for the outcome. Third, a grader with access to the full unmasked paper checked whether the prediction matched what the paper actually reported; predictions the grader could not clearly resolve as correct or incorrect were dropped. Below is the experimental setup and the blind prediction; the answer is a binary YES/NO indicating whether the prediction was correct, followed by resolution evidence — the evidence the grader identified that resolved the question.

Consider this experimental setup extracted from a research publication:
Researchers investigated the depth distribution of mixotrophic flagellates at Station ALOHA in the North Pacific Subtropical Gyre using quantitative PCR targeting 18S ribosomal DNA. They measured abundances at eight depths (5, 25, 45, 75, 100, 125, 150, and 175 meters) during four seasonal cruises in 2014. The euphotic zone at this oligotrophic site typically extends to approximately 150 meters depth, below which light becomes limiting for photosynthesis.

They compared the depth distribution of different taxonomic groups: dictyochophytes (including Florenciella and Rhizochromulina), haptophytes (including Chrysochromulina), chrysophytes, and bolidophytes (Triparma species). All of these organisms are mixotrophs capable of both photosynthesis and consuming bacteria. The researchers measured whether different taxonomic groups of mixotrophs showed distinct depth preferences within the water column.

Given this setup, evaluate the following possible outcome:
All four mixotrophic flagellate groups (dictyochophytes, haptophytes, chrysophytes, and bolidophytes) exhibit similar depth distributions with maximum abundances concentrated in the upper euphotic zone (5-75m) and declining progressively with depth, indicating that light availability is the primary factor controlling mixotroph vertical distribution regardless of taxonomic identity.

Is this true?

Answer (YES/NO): NO